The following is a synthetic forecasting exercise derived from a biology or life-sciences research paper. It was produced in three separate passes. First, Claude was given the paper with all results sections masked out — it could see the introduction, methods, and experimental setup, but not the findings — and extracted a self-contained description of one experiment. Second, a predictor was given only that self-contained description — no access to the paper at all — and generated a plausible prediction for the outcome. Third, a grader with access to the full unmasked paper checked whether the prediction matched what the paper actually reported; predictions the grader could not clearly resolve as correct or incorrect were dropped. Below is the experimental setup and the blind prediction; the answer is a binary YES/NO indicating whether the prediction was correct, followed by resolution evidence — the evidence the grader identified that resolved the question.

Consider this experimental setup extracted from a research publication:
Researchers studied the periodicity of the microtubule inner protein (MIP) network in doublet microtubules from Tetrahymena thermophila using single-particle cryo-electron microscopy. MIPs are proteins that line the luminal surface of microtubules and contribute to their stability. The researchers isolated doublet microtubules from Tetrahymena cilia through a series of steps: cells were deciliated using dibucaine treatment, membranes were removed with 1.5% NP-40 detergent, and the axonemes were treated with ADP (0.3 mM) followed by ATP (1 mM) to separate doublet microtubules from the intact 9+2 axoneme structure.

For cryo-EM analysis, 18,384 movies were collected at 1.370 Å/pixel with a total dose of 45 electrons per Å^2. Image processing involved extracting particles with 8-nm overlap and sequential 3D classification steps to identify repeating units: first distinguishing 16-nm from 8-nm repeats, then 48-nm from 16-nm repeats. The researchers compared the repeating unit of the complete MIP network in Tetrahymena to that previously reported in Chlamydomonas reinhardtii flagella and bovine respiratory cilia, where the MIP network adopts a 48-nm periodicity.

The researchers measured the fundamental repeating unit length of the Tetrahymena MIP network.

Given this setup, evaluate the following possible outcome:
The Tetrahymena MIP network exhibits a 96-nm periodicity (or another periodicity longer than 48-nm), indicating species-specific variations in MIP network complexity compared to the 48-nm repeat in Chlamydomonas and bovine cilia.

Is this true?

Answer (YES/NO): YES